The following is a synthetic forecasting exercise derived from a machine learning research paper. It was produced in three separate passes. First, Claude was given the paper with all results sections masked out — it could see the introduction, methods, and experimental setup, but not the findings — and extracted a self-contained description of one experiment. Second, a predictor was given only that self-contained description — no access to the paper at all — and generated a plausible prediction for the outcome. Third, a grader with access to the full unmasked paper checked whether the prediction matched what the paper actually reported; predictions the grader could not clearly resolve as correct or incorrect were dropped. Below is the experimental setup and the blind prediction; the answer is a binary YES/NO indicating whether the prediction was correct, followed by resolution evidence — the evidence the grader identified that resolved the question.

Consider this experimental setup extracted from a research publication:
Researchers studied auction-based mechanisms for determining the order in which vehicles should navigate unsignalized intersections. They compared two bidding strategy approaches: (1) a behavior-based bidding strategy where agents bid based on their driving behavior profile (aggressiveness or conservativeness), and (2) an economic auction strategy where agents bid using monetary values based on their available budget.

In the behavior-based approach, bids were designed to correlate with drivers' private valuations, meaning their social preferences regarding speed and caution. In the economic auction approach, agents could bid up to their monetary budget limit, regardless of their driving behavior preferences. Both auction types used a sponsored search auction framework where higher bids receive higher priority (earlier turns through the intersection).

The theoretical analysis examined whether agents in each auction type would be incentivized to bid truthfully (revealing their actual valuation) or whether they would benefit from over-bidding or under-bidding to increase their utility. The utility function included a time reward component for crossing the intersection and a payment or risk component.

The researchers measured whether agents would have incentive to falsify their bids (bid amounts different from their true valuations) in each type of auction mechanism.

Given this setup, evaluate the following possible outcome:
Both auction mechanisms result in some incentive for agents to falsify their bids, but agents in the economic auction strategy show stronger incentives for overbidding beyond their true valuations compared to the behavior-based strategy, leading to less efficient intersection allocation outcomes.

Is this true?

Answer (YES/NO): NO